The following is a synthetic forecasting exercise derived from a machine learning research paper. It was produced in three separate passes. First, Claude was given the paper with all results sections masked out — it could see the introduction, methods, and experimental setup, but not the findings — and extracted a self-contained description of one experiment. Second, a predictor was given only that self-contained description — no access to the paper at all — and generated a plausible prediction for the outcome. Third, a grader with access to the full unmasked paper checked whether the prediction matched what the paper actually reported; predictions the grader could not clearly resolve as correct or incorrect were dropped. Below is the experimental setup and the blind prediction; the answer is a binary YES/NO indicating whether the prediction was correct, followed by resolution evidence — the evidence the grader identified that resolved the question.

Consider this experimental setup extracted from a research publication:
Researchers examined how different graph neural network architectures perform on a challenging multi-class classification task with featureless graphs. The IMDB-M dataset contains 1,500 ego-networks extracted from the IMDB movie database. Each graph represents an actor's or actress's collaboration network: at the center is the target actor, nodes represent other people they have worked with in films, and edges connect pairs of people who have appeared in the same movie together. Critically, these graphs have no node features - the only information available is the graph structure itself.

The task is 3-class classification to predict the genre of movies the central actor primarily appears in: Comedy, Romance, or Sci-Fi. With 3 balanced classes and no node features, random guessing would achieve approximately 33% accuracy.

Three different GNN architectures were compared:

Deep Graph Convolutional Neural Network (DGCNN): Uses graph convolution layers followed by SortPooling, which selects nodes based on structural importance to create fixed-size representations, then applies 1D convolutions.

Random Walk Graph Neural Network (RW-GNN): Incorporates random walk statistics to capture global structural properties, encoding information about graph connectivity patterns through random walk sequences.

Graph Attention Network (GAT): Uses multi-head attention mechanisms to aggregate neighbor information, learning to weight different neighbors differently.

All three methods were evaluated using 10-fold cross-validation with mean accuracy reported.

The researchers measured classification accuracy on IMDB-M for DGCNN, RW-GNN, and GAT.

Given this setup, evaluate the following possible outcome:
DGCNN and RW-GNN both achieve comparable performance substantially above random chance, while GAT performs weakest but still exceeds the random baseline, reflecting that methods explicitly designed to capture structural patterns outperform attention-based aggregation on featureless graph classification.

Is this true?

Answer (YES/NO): NO